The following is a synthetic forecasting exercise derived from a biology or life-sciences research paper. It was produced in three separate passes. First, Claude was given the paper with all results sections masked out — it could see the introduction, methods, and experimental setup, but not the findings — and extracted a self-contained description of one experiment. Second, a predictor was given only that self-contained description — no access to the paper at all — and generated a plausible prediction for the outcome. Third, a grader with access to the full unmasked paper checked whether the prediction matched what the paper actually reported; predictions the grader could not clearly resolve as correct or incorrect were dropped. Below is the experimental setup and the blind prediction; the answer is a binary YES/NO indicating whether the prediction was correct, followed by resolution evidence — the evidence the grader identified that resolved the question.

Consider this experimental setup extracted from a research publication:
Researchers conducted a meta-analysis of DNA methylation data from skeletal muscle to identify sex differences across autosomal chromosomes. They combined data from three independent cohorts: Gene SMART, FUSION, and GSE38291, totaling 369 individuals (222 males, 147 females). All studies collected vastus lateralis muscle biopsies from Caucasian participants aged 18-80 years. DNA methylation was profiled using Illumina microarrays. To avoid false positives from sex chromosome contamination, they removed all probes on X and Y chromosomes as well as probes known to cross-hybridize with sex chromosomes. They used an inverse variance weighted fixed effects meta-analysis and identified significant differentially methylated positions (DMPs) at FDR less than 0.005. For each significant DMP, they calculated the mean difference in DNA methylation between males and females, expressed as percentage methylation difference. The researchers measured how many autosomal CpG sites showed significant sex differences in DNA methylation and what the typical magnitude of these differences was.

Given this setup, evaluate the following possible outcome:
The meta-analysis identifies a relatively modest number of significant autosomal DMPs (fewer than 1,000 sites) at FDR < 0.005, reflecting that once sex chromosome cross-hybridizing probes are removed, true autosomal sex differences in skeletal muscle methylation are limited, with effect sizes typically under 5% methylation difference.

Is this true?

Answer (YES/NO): NO